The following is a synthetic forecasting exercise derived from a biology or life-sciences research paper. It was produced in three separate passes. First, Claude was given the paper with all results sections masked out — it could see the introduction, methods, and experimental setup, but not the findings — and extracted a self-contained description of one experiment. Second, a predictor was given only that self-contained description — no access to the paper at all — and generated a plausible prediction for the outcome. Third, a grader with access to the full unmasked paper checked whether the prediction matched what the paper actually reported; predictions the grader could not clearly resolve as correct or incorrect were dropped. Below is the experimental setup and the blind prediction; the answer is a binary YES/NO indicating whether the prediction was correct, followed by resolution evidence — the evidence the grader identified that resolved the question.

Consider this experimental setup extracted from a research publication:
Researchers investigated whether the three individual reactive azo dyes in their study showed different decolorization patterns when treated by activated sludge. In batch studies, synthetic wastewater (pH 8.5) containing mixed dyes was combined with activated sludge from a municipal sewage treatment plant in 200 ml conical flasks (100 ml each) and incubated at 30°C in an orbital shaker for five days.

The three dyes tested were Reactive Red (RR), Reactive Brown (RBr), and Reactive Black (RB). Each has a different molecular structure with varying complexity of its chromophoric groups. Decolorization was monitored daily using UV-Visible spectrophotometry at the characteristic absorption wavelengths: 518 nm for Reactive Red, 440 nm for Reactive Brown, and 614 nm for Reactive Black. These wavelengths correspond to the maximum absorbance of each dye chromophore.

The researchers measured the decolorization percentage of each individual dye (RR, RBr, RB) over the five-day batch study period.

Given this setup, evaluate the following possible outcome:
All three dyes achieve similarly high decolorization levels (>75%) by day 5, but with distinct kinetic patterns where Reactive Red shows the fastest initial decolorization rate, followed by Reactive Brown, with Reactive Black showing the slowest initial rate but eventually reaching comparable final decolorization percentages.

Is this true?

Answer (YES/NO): NO